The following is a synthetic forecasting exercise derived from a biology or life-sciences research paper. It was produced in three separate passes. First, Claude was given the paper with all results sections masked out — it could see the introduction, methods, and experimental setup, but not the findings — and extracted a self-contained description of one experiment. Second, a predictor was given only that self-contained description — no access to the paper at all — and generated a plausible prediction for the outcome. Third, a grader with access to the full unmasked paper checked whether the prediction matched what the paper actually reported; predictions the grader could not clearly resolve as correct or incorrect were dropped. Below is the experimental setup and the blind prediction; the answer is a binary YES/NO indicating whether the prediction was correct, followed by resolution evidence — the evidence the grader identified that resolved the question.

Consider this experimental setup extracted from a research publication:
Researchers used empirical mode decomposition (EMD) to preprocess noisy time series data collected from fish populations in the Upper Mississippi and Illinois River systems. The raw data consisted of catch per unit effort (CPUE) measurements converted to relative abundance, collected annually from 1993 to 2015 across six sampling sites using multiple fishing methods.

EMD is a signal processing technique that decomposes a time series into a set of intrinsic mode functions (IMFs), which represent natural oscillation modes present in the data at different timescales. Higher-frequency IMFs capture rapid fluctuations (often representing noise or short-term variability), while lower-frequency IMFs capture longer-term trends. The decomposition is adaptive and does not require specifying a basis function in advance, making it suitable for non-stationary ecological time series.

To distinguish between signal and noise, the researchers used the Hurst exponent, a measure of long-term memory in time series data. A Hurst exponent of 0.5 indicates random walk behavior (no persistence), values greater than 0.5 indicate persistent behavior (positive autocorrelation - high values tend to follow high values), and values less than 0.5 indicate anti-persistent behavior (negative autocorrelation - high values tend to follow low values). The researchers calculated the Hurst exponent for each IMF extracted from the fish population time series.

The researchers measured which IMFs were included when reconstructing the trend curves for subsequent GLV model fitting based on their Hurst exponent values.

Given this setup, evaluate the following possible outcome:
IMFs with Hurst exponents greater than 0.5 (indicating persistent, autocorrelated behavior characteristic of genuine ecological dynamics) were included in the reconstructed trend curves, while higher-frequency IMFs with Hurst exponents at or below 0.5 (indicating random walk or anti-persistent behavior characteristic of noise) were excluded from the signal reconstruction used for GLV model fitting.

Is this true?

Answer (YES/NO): NO